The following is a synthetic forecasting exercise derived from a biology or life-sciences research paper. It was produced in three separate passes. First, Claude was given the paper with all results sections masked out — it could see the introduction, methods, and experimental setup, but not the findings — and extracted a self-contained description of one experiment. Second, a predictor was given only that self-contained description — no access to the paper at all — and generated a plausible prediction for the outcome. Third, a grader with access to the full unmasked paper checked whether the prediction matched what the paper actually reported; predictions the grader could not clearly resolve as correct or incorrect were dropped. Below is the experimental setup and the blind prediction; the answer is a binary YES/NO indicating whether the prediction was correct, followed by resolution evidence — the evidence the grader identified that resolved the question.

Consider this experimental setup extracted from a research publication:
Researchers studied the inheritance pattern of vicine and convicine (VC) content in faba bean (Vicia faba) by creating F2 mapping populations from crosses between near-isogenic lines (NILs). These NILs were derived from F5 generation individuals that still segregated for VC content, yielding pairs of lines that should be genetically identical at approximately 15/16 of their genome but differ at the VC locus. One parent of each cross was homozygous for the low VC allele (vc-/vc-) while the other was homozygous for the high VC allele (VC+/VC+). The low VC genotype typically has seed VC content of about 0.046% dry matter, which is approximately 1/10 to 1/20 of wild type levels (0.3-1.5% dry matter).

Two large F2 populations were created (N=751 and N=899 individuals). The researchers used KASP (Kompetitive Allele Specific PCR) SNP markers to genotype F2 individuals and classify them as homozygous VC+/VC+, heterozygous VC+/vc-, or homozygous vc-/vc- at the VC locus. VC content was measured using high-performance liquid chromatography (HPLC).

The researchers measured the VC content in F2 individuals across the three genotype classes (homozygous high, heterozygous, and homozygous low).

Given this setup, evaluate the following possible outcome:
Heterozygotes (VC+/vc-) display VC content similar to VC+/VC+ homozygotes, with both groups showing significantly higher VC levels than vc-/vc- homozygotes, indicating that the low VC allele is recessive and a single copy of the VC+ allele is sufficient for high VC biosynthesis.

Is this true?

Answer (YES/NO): NO